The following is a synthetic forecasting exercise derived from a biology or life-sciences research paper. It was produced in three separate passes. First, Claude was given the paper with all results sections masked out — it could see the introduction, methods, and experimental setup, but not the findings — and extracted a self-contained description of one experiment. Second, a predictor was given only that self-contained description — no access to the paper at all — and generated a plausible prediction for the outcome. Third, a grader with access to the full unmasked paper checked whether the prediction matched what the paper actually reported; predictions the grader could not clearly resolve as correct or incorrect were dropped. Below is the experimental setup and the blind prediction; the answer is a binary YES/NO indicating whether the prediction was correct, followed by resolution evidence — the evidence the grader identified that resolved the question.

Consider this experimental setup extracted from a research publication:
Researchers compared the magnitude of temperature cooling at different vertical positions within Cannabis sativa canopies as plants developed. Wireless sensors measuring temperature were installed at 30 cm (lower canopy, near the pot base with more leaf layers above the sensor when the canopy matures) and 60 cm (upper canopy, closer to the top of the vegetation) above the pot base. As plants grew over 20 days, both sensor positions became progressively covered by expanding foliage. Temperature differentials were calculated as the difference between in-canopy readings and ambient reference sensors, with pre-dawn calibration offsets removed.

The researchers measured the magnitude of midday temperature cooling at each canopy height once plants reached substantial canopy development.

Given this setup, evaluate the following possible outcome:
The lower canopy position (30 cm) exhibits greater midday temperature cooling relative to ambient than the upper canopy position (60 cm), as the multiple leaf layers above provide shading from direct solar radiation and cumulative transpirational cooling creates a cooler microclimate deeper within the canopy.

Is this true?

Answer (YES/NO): NO